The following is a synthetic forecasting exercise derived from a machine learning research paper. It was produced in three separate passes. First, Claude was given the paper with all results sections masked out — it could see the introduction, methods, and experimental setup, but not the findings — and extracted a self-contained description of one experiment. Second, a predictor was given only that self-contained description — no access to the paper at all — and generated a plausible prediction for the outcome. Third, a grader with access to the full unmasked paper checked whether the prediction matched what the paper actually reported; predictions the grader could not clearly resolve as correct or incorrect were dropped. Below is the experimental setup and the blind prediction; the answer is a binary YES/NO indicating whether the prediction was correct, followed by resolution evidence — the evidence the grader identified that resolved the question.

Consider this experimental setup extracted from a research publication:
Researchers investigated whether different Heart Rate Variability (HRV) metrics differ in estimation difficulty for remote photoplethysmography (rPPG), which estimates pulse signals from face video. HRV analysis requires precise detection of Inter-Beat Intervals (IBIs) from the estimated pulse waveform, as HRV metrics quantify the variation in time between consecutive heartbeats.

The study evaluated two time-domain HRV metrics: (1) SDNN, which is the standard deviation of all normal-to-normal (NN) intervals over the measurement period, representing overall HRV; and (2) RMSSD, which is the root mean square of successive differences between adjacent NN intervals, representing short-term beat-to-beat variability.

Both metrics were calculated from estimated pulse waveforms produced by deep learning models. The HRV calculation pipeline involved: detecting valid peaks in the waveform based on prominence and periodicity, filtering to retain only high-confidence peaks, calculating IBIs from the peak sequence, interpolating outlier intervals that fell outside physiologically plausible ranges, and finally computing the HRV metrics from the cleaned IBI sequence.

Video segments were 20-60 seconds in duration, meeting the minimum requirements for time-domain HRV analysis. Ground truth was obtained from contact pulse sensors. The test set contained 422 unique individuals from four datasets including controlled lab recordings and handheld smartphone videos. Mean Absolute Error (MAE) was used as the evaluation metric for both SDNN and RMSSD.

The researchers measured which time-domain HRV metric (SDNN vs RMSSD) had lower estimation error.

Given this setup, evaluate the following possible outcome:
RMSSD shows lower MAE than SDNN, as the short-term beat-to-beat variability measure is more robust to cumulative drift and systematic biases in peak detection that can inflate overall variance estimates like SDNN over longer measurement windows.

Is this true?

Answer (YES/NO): NO